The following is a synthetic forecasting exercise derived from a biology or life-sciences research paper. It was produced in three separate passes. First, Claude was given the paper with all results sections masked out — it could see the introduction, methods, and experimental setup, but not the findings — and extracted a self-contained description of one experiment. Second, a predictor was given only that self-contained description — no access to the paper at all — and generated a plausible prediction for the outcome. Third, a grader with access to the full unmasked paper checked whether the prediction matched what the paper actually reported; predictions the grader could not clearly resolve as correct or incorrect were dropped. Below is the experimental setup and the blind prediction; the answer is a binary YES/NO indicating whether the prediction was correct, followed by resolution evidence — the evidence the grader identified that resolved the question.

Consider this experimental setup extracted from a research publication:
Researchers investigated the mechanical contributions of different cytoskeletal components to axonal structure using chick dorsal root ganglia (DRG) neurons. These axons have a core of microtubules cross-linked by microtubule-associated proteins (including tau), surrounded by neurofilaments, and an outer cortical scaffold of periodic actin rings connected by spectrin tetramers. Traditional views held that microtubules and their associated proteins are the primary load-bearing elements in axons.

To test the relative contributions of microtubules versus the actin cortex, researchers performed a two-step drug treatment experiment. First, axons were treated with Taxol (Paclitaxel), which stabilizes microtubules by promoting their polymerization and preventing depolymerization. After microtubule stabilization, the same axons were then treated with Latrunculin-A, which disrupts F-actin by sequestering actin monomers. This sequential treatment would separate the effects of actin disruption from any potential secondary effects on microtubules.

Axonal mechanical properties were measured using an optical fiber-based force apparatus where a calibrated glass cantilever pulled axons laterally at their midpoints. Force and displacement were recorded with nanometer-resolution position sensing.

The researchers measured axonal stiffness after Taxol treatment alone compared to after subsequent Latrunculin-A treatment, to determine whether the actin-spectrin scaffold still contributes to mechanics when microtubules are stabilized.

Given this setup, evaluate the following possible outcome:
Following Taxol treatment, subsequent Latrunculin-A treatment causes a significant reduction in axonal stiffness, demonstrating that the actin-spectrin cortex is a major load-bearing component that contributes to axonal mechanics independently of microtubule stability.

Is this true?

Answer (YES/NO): YES